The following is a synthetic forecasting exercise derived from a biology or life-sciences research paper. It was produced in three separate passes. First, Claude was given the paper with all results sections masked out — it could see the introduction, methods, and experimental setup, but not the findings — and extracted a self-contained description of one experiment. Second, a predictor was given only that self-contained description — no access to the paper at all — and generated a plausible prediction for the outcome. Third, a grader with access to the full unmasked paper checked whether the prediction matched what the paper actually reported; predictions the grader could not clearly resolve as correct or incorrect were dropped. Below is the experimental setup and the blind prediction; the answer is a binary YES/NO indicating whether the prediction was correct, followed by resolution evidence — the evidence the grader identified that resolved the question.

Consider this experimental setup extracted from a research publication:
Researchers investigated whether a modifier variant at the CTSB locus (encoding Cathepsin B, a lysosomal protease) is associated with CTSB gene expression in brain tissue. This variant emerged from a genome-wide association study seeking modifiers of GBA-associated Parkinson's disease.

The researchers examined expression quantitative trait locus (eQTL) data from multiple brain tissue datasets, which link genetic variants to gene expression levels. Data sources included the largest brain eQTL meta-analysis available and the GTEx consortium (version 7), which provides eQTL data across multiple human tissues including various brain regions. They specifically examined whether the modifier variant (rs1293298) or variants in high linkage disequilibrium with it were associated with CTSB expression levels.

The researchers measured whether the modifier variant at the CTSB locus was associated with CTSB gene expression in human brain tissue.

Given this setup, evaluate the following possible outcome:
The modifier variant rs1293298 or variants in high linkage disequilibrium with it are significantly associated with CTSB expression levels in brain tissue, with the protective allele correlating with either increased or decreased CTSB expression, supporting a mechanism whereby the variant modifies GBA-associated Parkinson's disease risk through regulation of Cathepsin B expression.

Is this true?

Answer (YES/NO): YES